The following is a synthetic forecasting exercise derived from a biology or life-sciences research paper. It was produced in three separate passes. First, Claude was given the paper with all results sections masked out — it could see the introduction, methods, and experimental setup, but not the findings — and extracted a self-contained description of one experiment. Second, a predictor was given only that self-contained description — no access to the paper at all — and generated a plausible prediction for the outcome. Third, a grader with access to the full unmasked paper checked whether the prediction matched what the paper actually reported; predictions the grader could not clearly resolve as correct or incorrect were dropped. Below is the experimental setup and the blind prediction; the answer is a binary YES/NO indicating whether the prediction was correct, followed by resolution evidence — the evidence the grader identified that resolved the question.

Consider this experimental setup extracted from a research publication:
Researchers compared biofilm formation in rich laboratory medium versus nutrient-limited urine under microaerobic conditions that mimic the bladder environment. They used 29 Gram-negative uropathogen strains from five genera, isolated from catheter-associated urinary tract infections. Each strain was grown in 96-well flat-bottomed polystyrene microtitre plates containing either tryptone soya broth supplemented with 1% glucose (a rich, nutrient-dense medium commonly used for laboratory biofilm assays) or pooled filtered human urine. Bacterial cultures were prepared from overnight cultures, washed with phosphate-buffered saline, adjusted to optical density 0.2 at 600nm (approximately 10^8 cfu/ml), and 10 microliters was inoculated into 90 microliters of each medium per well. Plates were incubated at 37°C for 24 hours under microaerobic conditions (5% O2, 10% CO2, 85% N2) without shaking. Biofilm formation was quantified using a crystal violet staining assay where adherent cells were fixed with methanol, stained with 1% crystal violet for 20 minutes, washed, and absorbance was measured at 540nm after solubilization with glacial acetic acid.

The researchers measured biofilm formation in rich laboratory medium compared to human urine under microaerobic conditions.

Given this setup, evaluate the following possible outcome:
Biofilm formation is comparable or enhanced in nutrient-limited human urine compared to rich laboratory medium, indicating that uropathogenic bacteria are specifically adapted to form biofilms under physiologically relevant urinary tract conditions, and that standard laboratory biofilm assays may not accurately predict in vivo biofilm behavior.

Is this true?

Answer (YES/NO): NO